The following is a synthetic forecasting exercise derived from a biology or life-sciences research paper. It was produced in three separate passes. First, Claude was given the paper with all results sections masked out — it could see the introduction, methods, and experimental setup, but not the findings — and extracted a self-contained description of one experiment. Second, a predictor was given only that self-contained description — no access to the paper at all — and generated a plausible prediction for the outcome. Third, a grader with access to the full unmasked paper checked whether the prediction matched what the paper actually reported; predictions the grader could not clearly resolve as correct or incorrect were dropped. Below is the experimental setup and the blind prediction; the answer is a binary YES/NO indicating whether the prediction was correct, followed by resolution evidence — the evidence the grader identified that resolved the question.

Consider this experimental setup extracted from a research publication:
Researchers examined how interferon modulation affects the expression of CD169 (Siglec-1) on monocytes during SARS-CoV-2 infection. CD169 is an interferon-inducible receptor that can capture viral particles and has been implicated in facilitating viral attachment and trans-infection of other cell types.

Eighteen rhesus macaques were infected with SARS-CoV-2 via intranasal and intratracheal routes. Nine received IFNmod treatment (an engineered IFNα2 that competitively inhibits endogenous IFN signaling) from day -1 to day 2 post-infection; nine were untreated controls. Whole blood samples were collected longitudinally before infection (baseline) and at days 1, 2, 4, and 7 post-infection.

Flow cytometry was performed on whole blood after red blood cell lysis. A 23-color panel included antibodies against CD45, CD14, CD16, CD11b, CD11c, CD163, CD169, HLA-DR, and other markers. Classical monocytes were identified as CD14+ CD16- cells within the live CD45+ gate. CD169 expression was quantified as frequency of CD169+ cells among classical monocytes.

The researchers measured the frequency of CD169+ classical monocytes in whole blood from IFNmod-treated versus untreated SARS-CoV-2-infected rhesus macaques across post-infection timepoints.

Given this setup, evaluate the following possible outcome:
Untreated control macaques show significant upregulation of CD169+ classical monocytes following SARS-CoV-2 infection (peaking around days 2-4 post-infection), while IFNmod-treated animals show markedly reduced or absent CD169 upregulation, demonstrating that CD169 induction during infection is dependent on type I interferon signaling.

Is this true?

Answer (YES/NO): YES